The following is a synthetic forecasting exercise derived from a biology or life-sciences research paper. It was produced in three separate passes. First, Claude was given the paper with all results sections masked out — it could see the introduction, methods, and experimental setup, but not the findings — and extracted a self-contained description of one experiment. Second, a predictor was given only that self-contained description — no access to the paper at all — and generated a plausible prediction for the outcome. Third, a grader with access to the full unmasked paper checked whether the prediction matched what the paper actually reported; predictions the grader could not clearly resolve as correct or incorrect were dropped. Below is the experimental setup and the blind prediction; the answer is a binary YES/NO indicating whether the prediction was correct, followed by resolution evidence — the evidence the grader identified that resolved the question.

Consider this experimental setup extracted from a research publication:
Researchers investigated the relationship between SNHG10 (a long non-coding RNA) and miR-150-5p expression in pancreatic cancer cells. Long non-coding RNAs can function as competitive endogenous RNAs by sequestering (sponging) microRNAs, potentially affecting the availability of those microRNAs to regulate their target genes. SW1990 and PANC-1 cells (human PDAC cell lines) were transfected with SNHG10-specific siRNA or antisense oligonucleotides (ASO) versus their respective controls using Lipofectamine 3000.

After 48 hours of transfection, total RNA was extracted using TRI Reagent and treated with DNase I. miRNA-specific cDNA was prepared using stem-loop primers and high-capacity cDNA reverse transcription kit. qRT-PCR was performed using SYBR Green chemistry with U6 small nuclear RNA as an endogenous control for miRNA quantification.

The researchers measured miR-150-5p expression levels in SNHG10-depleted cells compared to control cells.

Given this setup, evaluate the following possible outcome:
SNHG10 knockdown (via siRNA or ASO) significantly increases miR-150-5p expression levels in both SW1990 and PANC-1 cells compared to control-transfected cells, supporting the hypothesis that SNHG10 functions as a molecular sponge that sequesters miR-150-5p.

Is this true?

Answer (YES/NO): NO